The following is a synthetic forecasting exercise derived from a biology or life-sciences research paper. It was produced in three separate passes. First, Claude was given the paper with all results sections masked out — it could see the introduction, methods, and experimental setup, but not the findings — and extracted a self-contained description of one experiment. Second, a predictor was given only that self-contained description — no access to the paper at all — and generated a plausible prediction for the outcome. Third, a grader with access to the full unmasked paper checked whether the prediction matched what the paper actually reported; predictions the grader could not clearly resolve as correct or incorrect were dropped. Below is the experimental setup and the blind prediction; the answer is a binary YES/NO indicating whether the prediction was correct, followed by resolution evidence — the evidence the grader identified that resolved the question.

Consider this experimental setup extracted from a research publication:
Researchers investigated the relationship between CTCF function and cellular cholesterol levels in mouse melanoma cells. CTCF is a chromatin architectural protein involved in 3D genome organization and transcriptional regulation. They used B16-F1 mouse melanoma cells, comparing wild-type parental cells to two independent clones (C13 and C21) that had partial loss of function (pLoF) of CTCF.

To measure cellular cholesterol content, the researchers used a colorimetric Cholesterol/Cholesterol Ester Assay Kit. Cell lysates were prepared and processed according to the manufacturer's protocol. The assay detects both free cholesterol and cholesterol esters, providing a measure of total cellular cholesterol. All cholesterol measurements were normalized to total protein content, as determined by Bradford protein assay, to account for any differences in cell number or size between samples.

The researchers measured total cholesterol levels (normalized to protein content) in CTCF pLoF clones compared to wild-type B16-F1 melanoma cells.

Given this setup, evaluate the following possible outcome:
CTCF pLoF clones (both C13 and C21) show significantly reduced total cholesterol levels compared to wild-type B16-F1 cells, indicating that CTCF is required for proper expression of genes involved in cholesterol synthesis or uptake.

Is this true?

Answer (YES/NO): NO